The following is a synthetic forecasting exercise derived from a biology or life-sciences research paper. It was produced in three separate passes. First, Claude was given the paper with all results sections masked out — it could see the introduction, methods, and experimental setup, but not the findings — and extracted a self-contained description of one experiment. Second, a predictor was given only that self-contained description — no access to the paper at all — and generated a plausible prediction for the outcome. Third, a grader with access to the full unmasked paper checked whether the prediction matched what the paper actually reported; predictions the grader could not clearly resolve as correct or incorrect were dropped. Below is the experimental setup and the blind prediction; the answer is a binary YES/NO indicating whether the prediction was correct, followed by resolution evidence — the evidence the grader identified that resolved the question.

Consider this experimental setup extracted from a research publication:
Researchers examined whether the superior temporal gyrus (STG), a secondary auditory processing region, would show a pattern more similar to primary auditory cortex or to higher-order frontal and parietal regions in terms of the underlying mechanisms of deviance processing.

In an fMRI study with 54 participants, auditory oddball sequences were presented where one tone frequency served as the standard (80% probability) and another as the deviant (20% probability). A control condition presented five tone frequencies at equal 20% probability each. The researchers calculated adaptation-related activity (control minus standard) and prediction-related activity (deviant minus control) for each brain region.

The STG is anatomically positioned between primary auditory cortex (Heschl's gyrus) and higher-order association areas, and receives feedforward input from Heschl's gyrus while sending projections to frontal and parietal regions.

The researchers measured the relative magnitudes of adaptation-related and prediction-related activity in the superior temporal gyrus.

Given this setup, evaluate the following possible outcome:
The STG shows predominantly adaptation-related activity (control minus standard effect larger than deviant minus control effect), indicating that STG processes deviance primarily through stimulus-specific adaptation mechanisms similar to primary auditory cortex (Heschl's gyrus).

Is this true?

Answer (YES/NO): NO